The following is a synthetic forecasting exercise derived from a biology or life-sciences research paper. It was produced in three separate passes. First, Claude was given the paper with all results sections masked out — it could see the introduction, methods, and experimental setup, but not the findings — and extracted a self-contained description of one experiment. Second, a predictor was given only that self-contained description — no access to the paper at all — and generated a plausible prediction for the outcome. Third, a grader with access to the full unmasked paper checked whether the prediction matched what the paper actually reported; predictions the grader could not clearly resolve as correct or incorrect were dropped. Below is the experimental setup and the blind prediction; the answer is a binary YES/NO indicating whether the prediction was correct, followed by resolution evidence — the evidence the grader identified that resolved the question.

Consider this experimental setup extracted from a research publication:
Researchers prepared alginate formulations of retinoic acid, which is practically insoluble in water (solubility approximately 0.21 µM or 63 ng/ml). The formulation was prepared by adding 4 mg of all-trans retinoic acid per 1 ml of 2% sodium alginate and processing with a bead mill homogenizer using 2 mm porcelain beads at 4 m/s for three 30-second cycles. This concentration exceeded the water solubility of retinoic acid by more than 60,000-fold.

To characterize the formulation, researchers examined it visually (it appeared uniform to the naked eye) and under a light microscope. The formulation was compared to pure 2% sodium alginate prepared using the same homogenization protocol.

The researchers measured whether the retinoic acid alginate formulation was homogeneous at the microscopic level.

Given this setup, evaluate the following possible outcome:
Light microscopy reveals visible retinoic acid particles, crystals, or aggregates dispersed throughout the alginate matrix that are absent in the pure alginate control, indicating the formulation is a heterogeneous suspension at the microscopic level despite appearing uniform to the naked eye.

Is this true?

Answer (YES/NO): YES